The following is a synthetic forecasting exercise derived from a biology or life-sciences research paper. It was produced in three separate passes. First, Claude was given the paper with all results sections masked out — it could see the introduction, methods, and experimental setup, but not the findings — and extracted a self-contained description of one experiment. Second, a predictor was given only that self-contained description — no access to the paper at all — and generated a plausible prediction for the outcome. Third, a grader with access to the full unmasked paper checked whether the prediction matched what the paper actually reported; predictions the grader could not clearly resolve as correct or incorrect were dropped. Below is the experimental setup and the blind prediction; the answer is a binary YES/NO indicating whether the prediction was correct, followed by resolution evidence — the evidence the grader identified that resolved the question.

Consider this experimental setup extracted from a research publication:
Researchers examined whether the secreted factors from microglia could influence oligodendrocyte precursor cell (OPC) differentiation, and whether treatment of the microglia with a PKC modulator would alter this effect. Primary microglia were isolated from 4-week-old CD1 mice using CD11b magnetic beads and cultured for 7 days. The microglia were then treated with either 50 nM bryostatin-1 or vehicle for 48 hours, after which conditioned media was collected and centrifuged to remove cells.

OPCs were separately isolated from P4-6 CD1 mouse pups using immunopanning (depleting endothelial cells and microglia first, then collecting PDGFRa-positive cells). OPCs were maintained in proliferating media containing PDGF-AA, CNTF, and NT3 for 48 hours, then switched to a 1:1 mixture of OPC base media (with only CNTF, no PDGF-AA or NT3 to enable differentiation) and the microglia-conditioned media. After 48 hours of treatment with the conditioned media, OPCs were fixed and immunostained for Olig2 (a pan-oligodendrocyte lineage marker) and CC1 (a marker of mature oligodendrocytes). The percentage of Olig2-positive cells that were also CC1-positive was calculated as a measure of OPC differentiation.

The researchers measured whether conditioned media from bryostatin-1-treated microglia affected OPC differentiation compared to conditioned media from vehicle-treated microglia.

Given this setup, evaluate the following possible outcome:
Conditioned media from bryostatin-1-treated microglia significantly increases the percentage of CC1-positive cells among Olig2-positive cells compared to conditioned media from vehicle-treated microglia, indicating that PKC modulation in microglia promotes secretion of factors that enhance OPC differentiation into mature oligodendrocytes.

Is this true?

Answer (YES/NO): YES